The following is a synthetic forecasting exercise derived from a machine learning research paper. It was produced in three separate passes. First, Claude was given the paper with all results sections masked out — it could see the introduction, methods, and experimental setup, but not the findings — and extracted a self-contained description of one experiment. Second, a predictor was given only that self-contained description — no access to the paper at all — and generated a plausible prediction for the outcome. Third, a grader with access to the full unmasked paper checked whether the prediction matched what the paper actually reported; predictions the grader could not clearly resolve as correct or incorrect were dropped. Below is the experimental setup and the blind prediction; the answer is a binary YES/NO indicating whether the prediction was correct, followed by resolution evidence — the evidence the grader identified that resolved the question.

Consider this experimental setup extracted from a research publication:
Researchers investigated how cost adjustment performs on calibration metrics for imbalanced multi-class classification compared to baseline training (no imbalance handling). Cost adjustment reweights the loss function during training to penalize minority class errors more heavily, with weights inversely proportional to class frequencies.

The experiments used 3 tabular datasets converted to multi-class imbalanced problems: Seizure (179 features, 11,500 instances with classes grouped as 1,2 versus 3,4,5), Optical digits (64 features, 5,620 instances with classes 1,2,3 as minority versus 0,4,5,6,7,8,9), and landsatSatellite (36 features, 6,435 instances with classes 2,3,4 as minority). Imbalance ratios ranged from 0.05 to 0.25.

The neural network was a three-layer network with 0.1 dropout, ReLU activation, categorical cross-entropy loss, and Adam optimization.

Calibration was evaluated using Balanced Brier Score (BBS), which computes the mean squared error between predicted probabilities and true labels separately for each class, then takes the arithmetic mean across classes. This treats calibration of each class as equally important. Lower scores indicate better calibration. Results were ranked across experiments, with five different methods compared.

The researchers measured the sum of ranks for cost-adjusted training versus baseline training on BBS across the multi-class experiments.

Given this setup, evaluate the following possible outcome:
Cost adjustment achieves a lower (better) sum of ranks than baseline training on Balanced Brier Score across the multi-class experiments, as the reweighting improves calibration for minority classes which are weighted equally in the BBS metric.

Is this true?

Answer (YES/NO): YES